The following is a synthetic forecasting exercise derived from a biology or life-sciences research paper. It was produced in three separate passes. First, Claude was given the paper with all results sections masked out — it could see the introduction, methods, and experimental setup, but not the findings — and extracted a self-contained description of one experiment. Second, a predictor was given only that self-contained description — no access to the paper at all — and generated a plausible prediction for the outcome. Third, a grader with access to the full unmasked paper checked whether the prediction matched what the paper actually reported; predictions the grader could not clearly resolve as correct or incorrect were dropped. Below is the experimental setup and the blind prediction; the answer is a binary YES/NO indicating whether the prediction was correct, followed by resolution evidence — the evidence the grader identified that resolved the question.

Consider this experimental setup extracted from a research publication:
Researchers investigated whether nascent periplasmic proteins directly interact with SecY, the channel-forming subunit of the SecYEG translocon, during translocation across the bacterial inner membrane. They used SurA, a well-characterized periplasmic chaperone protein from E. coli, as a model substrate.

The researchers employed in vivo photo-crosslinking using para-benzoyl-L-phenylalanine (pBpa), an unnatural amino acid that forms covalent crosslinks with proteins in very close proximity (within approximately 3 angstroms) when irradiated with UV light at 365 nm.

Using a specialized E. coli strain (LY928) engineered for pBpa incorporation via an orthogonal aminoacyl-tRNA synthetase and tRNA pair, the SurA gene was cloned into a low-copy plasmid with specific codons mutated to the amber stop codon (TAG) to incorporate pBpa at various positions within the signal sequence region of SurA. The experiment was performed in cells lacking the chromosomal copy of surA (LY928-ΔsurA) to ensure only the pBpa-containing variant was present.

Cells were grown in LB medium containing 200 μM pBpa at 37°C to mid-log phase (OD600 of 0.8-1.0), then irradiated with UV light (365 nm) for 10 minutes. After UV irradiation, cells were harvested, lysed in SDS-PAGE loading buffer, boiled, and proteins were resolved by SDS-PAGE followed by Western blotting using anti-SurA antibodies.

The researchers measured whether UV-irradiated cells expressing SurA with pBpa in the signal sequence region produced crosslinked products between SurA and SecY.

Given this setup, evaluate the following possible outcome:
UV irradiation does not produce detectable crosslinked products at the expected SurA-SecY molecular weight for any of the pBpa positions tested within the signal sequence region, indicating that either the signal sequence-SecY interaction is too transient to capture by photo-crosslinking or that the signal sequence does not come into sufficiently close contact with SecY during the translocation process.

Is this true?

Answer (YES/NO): NO